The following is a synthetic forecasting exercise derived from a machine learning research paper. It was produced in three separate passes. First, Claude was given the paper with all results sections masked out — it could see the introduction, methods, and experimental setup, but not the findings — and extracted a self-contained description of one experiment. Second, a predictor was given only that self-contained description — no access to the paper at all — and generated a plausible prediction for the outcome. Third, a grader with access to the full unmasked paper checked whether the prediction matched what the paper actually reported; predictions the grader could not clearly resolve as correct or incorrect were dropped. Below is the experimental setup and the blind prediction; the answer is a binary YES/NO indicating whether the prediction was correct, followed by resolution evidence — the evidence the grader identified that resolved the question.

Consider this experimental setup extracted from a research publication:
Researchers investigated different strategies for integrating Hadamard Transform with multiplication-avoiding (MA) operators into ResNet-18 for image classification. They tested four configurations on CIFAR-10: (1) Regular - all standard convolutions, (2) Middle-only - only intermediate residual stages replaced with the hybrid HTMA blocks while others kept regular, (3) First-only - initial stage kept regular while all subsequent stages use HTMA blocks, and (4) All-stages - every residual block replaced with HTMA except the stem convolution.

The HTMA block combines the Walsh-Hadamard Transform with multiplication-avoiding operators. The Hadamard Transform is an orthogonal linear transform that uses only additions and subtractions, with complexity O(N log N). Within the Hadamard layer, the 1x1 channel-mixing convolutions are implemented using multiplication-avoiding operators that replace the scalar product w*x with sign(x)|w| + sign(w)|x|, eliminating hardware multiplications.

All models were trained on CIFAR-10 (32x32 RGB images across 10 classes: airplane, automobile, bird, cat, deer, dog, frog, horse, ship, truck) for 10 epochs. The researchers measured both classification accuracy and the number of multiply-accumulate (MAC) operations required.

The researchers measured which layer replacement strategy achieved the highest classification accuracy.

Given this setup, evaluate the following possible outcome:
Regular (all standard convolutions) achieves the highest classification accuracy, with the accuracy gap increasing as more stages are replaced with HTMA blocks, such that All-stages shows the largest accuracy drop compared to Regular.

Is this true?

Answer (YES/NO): NO